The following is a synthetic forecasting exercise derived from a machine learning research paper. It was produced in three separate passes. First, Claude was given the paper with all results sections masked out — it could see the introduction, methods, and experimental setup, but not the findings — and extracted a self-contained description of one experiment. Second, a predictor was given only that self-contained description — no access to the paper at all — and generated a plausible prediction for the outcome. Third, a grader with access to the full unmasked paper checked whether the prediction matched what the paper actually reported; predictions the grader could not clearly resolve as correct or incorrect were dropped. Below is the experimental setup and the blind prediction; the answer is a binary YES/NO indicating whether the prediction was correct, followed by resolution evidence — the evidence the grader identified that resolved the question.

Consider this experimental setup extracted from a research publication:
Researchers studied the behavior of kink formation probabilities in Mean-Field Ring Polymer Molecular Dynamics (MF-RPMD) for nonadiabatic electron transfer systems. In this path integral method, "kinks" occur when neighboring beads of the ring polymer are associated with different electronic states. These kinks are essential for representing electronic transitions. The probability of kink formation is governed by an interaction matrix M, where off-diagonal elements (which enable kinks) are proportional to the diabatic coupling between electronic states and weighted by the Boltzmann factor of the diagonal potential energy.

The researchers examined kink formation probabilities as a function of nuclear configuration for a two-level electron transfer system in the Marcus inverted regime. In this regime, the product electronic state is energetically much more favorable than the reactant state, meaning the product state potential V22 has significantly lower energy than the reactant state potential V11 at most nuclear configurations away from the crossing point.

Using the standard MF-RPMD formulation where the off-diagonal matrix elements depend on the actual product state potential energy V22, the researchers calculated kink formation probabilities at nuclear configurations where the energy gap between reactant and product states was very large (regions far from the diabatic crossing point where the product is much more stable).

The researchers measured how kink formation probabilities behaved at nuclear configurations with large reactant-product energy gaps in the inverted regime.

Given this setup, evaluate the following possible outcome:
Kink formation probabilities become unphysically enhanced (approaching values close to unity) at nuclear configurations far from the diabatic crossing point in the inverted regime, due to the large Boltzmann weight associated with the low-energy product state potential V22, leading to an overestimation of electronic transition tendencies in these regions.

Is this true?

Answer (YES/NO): YES